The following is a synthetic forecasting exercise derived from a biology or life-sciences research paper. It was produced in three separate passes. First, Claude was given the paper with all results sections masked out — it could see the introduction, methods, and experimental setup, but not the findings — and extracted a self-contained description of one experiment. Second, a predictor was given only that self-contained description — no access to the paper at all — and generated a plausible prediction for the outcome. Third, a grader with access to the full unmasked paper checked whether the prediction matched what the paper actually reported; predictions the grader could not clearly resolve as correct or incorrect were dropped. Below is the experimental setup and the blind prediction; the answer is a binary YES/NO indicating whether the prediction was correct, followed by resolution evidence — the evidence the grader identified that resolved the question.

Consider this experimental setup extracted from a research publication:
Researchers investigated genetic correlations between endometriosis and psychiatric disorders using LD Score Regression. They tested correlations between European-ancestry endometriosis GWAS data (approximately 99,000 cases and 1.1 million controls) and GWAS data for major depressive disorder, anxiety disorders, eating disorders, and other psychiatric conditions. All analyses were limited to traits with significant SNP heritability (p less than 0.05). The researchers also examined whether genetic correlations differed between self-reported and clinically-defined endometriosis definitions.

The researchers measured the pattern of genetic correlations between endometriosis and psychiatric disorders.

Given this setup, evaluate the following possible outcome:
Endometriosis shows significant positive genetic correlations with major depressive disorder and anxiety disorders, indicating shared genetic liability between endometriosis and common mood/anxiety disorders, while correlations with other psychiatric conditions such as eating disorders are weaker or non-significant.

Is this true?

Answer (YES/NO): YES